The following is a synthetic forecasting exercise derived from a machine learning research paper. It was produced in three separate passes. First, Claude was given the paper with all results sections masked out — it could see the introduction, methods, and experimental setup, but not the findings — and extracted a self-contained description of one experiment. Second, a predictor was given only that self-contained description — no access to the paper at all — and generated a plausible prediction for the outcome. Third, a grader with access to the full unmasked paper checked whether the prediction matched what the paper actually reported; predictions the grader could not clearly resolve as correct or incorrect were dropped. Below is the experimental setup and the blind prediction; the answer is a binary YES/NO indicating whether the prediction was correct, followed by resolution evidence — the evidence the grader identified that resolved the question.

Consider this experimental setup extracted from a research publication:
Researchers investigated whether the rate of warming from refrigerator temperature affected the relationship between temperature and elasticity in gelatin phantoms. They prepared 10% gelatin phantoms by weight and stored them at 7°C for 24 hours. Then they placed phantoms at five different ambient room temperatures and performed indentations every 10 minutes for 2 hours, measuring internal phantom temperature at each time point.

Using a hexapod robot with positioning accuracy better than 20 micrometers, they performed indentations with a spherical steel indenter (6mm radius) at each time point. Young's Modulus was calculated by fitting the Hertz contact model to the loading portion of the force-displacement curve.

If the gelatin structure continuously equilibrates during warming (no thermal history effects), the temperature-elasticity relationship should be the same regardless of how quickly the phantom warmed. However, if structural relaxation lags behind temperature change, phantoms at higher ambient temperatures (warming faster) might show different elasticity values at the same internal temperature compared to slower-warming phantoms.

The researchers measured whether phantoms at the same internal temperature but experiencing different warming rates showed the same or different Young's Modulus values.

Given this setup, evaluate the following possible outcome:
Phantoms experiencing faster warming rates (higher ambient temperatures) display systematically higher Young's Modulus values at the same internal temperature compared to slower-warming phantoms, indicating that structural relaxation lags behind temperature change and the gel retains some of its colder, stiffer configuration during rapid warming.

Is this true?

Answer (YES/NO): NO